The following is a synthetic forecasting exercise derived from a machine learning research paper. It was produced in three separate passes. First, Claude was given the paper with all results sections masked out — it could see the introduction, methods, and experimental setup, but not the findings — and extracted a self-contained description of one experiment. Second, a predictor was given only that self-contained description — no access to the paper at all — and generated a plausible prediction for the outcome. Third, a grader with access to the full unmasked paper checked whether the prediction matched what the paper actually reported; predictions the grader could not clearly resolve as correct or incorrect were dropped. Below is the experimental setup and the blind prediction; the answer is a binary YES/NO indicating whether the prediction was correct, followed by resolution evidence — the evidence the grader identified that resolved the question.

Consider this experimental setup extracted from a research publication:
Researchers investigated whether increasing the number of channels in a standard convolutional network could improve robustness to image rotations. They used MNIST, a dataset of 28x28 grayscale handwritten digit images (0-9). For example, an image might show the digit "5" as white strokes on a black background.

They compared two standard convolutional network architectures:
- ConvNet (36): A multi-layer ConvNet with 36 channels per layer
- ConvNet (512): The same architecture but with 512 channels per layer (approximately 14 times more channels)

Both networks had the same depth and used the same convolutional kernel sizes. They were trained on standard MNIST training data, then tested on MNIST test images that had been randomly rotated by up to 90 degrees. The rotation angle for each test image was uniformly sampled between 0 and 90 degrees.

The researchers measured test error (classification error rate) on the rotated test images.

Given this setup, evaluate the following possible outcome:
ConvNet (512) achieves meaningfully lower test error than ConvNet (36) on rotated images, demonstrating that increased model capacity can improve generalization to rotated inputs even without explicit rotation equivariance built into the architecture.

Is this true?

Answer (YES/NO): NO